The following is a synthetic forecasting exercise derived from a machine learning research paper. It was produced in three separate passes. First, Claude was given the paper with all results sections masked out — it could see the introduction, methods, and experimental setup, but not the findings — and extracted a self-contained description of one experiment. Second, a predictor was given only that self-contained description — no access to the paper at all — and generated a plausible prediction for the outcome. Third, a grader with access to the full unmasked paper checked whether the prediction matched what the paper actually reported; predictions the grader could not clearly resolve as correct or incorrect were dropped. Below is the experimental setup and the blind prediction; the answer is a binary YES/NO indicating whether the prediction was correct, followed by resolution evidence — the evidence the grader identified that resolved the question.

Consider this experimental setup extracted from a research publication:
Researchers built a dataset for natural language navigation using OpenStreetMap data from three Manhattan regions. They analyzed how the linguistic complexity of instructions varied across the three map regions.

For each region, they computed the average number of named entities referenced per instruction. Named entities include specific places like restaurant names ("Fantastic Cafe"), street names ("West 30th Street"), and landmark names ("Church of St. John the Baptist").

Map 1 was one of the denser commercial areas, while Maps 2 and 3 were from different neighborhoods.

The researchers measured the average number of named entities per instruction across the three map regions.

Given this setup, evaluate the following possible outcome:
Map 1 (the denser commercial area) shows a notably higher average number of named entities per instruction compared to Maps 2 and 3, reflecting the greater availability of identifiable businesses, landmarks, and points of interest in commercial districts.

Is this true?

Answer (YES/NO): YES